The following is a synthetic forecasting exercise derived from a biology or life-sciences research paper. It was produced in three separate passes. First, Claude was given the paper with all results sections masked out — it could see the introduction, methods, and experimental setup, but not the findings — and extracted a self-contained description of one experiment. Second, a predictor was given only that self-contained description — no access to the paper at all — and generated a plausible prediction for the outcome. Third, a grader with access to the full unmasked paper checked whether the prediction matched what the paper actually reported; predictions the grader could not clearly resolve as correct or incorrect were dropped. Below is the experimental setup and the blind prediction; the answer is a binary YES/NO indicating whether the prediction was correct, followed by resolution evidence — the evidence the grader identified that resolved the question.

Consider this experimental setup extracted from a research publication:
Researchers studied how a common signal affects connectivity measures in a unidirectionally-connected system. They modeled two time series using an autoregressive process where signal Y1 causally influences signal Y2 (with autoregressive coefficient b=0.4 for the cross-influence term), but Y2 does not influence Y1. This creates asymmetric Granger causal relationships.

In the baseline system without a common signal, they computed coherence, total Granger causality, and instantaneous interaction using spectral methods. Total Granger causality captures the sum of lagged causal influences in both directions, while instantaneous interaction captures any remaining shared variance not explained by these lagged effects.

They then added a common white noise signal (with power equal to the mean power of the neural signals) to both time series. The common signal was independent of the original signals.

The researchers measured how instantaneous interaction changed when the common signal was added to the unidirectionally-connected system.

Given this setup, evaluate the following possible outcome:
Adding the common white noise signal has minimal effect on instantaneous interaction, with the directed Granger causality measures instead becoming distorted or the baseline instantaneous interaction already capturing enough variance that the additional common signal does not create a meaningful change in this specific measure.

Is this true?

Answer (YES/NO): NO